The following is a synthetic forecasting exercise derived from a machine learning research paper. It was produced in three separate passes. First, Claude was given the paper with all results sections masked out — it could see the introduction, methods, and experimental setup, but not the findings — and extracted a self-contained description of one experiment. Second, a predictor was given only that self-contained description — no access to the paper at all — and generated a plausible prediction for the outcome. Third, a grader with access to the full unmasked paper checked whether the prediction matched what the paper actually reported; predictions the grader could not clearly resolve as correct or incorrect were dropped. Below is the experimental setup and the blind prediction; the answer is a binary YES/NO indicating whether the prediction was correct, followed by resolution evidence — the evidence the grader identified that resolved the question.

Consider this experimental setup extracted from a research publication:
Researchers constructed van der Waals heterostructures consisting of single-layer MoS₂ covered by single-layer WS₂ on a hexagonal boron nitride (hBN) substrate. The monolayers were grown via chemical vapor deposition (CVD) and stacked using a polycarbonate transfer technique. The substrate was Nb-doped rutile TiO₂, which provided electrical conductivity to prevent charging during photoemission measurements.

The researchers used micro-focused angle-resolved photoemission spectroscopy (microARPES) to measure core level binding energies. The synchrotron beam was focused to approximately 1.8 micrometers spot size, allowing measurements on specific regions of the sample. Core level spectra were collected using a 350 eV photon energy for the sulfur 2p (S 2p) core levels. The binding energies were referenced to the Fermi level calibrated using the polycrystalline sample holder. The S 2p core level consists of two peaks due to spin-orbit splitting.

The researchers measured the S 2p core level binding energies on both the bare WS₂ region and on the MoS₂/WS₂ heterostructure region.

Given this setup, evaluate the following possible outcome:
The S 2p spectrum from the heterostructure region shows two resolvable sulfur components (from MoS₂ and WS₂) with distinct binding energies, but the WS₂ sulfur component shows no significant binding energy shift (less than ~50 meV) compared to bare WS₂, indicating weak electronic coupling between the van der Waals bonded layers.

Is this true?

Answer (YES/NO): NO